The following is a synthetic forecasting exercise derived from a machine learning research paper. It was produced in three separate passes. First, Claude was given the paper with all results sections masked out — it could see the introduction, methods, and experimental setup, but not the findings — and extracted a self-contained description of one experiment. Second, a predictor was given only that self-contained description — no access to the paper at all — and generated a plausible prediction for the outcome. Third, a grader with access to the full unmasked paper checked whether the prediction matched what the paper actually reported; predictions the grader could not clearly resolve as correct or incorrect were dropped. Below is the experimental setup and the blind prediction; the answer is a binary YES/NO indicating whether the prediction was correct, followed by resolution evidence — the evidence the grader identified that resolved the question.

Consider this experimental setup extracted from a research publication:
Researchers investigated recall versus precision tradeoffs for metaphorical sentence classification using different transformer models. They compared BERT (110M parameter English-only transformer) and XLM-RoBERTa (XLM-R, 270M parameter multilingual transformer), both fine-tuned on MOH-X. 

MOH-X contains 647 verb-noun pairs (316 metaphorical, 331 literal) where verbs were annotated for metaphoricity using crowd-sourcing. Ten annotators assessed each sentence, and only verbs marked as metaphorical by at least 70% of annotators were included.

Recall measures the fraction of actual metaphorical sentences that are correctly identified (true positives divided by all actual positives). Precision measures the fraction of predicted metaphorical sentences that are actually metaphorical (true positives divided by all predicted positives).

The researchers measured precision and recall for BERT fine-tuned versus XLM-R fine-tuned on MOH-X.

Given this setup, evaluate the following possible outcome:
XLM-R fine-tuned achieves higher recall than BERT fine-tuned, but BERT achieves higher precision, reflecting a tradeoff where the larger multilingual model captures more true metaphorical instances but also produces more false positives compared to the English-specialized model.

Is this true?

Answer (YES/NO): NO